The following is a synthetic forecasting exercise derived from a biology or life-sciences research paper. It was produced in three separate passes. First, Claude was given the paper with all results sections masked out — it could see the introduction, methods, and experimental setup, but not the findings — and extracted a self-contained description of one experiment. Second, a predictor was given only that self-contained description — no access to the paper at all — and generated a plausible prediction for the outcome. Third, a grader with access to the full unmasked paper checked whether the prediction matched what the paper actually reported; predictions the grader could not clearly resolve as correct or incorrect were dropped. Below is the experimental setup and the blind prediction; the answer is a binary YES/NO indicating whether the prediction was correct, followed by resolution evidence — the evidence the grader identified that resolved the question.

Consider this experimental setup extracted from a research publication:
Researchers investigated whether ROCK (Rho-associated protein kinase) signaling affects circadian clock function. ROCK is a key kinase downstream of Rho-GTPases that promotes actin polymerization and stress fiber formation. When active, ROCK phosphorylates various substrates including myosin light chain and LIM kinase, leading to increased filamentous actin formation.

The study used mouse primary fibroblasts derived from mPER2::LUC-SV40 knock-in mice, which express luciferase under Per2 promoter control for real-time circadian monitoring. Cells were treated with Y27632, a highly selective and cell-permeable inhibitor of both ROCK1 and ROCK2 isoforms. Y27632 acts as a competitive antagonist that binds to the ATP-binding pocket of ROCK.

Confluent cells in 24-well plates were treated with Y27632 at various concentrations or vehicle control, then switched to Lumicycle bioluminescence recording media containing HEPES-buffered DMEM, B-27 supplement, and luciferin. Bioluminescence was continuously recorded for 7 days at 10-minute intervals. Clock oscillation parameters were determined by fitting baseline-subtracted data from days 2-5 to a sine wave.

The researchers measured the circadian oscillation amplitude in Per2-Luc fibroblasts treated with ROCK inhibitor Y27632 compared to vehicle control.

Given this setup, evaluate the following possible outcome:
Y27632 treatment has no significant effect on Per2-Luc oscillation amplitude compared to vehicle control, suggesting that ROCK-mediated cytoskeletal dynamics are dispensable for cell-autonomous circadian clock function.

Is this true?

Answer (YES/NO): NO